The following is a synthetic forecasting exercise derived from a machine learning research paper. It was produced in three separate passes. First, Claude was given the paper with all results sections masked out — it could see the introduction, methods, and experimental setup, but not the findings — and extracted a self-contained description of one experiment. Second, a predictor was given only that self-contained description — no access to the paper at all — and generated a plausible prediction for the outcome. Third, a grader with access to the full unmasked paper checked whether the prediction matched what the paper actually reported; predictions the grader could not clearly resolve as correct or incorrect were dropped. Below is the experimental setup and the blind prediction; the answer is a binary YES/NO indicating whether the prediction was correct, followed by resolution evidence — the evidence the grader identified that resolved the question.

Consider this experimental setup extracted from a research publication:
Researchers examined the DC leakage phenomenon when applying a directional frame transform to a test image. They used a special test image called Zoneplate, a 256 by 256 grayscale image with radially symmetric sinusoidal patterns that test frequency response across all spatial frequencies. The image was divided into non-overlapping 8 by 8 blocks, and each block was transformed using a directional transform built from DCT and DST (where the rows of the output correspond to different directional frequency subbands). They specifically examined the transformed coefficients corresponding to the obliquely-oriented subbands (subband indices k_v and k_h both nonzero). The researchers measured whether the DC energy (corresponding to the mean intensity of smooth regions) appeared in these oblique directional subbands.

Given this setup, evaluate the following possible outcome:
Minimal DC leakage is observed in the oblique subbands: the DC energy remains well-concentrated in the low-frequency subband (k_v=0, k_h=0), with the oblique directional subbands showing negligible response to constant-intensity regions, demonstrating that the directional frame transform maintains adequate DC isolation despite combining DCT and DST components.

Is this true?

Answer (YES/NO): NO